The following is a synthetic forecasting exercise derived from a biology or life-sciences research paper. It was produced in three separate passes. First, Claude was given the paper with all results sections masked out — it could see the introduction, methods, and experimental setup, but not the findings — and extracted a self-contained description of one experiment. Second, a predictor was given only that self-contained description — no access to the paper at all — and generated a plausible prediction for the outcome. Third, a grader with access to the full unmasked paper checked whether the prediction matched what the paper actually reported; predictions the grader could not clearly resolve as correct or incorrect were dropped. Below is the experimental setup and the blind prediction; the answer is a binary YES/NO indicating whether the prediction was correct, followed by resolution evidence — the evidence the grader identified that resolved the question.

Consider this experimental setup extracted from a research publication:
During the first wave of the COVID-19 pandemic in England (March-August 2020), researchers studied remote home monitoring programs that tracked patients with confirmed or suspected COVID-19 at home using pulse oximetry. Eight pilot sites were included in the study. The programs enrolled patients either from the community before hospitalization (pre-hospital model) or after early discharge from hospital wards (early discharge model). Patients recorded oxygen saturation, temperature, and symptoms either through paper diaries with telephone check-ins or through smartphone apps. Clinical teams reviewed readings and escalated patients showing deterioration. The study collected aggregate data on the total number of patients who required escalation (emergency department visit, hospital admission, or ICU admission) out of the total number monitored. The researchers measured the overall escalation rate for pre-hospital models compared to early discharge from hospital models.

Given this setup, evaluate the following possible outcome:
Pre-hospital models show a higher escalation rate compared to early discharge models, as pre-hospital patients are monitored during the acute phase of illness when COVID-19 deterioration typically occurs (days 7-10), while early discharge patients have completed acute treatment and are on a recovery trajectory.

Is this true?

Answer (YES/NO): NO